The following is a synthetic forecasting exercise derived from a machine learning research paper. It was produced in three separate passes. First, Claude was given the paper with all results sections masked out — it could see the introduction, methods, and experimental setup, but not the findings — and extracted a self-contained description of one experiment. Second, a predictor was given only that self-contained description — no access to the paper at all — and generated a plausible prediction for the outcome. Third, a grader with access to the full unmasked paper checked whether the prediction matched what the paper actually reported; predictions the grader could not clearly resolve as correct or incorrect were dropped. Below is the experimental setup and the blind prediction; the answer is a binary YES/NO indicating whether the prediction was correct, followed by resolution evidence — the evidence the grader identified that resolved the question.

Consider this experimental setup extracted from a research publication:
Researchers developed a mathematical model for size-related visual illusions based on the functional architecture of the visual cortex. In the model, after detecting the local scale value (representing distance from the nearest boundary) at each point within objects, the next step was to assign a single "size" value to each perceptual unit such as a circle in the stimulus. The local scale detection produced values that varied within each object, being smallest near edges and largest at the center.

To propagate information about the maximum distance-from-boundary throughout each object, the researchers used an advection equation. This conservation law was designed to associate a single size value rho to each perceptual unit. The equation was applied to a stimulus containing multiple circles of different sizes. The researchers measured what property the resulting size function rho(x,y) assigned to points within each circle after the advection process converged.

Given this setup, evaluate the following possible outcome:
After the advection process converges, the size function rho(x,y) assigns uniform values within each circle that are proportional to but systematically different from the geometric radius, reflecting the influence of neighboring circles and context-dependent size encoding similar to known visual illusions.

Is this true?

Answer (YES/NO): NO